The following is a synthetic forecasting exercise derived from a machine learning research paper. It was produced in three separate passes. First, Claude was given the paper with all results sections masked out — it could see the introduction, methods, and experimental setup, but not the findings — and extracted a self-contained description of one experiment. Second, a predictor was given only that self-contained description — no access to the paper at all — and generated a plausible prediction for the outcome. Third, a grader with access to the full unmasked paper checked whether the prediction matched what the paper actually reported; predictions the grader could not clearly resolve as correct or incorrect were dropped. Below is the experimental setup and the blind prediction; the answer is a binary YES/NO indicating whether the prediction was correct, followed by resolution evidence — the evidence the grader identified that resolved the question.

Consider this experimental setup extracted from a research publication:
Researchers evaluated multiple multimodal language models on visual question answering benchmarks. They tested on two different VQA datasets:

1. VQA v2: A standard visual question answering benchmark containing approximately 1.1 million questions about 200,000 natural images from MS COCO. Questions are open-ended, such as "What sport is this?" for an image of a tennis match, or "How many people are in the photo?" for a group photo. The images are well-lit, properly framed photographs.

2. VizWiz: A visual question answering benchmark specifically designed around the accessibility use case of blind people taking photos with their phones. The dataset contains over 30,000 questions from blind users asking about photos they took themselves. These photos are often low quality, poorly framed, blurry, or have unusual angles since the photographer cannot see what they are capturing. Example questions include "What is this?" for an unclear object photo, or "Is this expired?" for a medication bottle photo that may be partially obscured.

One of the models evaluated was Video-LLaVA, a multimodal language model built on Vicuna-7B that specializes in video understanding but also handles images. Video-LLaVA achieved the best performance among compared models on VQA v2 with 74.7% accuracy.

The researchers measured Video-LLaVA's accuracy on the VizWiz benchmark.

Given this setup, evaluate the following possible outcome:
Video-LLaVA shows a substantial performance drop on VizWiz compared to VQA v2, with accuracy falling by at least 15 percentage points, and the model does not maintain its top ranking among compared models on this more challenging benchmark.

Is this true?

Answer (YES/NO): YES